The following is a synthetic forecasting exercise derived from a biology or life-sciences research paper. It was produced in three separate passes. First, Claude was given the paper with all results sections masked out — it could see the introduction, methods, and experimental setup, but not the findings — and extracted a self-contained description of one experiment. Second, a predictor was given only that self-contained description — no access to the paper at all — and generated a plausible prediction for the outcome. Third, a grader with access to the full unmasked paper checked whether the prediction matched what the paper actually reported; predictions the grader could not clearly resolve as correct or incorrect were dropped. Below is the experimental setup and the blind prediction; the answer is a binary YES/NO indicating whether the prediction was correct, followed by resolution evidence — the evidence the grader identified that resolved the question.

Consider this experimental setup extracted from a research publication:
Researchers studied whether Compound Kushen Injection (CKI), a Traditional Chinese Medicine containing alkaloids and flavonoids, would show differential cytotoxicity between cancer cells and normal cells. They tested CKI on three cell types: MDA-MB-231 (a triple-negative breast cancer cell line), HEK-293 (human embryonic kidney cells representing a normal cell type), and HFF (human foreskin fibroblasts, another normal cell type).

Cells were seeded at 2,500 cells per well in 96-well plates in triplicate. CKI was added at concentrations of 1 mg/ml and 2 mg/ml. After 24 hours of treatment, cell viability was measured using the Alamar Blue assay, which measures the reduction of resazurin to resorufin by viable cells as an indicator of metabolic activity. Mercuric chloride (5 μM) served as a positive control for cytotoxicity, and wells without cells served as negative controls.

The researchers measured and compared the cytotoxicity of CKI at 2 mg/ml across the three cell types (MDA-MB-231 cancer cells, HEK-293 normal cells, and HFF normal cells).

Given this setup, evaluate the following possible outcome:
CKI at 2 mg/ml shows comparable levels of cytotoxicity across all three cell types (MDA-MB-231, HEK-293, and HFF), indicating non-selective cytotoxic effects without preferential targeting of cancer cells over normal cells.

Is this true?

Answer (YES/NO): NO